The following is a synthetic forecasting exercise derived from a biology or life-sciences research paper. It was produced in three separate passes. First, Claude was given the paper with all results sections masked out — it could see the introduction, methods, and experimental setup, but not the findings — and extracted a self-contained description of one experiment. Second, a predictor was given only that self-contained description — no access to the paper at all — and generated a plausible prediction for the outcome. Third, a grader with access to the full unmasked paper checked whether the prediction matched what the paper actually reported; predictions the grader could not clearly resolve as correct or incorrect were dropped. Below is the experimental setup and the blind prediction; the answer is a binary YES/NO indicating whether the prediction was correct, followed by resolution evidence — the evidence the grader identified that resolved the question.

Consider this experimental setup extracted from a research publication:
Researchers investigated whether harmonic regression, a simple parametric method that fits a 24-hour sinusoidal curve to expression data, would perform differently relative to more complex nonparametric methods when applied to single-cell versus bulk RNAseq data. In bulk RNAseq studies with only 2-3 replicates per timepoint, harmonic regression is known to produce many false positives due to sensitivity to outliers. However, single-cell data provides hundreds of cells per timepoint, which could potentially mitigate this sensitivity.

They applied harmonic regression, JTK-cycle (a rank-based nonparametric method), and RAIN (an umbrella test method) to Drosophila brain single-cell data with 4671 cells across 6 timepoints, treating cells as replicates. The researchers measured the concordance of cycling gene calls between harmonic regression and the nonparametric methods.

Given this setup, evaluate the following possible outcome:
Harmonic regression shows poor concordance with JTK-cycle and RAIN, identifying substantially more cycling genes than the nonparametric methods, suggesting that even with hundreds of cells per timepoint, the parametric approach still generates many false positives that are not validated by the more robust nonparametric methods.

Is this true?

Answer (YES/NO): YES